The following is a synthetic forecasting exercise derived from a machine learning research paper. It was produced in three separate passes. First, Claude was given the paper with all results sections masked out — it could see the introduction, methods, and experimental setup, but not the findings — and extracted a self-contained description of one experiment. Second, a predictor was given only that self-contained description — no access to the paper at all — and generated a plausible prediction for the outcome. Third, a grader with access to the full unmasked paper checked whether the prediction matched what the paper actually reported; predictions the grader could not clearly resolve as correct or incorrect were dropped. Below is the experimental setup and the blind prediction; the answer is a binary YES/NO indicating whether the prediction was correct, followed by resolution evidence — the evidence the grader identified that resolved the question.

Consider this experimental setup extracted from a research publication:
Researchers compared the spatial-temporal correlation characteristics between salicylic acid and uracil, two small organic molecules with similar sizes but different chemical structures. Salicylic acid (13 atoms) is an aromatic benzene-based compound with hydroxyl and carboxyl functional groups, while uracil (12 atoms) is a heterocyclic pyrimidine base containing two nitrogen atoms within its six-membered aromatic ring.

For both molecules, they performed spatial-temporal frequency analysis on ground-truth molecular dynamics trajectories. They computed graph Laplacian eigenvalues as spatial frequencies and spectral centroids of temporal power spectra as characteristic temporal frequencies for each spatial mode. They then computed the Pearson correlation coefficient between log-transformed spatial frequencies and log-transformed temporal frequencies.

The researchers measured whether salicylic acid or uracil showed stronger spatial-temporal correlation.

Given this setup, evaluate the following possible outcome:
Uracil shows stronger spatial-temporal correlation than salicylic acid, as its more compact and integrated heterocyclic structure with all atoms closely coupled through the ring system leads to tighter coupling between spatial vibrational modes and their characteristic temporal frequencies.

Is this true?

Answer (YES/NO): NO